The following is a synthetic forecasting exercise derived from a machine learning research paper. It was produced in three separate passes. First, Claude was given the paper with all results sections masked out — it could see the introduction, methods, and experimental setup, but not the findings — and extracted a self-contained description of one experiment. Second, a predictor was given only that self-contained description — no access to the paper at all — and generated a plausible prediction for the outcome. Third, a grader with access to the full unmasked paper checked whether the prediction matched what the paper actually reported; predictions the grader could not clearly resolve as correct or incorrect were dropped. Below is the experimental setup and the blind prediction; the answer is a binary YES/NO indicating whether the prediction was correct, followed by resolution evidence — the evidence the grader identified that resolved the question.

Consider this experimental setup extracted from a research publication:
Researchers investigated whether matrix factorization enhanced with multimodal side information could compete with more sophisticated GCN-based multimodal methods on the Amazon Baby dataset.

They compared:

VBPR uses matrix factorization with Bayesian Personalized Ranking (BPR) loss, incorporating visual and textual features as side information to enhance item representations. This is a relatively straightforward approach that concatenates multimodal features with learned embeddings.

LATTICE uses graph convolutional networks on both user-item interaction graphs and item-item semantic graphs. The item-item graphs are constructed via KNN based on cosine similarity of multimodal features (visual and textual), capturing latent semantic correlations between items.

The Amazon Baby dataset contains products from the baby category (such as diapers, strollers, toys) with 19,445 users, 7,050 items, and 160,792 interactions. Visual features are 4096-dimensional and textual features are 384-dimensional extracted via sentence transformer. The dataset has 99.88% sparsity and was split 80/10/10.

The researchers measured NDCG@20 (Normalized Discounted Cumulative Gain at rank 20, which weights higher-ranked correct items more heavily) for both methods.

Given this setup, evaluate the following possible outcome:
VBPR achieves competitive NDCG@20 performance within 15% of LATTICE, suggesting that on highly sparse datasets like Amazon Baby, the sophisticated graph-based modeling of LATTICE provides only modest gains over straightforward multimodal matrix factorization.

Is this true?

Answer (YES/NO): NO